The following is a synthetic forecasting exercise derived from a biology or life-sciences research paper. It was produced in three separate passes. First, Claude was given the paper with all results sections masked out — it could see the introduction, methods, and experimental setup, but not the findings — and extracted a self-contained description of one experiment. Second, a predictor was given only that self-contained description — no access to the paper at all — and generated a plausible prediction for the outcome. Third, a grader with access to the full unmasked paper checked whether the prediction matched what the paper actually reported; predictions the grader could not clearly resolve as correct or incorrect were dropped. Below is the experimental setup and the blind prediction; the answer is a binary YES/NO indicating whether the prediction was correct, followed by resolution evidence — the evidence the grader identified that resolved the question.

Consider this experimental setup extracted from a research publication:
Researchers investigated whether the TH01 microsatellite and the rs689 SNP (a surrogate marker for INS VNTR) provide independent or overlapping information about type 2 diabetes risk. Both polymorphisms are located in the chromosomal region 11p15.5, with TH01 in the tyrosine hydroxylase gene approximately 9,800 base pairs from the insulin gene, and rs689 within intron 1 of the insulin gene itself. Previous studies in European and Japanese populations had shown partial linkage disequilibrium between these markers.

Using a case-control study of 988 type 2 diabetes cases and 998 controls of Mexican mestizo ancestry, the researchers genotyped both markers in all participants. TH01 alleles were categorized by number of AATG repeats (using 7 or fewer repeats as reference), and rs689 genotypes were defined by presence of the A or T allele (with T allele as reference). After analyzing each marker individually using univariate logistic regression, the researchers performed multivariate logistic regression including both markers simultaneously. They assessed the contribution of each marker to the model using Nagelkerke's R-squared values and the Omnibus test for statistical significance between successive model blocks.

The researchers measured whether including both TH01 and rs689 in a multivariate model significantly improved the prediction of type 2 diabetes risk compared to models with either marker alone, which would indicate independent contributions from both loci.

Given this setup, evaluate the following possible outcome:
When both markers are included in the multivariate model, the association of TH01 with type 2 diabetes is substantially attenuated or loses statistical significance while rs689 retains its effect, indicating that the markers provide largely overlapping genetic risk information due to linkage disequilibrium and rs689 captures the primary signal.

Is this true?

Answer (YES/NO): NO